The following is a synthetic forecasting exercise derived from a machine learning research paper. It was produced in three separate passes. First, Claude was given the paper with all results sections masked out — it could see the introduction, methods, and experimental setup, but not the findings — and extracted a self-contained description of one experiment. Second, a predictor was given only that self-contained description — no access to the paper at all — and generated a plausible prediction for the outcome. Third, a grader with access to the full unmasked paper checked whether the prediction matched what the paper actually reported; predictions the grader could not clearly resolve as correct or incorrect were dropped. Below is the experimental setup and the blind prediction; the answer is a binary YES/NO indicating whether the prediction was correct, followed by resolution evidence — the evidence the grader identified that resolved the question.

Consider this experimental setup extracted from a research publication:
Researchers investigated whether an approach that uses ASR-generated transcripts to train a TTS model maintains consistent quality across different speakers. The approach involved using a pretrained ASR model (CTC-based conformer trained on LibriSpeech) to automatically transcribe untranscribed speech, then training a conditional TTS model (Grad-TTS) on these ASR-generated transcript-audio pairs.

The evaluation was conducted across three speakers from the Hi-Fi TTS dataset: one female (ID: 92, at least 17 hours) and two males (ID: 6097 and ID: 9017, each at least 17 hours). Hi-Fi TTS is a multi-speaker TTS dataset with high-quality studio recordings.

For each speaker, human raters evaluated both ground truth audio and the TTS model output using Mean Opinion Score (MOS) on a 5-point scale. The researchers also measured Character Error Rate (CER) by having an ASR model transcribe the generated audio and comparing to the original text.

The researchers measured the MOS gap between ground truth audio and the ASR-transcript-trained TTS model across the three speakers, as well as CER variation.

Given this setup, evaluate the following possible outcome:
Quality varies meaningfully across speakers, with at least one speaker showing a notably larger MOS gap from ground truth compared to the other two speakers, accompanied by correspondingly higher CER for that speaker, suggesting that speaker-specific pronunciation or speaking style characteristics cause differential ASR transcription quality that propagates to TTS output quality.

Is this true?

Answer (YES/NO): YES